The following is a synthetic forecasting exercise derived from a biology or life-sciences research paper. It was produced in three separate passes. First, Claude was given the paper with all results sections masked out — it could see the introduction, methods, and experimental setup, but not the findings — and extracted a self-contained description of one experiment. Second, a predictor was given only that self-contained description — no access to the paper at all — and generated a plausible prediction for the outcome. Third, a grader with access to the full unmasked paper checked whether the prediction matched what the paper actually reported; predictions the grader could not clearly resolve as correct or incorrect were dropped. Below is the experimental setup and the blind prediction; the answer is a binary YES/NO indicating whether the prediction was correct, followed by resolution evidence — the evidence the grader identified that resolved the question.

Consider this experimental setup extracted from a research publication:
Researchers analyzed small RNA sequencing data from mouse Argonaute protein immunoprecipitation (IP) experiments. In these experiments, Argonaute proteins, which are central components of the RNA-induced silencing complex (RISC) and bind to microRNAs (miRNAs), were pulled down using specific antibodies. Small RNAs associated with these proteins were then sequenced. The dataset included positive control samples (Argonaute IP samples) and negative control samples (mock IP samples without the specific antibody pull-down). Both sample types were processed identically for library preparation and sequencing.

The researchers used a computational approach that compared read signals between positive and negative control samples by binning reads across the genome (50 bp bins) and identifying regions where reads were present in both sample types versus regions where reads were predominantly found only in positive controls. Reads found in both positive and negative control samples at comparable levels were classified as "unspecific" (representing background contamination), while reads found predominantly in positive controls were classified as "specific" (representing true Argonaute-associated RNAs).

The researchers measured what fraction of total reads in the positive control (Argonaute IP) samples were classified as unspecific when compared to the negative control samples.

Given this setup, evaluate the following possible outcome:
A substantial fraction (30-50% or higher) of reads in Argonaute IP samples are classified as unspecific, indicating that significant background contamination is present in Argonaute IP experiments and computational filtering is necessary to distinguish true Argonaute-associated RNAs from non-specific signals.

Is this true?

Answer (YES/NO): YES